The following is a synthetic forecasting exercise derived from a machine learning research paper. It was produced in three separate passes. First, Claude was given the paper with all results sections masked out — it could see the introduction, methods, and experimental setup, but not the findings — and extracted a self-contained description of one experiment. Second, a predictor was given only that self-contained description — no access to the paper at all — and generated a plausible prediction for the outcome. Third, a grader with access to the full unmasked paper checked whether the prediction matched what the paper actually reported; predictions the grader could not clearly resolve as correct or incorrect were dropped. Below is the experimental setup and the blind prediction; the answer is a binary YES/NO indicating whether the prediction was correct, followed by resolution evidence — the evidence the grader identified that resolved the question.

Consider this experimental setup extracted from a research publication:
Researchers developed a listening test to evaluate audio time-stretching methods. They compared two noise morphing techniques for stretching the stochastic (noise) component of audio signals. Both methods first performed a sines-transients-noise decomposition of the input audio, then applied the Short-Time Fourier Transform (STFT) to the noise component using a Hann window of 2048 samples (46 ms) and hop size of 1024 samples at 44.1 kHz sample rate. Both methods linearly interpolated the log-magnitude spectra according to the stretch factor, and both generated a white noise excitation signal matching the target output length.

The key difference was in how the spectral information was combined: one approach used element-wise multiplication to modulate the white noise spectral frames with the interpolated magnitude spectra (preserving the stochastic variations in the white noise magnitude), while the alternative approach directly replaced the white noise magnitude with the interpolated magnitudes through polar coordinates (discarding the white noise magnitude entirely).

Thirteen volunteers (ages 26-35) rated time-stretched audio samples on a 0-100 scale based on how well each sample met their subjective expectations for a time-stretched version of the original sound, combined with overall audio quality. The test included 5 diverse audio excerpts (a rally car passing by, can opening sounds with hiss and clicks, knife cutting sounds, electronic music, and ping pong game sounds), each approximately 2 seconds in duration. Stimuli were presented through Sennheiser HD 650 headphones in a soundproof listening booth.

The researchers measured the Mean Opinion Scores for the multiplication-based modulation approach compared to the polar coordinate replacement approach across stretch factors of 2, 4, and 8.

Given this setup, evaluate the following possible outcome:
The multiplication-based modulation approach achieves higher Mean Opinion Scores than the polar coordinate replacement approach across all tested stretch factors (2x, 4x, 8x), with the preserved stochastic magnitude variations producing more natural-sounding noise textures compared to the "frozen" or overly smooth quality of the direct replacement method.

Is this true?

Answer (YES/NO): NO